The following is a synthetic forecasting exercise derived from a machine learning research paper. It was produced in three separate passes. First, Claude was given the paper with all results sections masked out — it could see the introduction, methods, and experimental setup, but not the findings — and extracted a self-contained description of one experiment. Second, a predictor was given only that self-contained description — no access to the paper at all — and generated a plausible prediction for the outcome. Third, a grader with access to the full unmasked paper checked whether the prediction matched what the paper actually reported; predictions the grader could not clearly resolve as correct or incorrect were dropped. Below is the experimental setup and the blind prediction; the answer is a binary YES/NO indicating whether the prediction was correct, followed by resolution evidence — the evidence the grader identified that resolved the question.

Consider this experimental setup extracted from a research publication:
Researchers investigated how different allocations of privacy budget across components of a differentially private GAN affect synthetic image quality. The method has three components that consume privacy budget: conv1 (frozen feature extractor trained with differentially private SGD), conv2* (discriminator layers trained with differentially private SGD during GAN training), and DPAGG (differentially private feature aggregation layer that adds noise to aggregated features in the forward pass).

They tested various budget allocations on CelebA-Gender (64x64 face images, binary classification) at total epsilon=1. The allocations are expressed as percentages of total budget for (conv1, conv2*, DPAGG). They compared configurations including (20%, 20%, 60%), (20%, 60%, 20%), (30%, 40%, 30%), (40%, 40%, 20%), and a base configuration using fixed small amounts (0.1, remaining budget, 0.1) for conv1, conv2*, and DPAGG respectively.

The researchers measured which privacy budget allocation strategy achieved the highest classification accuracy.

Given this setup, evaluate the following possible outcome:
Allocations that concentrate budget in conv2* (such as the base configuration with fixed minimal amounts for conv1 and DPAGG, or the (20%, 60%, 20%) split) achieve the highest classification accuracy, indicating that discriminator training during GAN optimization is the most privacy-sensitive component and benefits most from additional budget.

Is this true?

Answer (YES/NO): YES